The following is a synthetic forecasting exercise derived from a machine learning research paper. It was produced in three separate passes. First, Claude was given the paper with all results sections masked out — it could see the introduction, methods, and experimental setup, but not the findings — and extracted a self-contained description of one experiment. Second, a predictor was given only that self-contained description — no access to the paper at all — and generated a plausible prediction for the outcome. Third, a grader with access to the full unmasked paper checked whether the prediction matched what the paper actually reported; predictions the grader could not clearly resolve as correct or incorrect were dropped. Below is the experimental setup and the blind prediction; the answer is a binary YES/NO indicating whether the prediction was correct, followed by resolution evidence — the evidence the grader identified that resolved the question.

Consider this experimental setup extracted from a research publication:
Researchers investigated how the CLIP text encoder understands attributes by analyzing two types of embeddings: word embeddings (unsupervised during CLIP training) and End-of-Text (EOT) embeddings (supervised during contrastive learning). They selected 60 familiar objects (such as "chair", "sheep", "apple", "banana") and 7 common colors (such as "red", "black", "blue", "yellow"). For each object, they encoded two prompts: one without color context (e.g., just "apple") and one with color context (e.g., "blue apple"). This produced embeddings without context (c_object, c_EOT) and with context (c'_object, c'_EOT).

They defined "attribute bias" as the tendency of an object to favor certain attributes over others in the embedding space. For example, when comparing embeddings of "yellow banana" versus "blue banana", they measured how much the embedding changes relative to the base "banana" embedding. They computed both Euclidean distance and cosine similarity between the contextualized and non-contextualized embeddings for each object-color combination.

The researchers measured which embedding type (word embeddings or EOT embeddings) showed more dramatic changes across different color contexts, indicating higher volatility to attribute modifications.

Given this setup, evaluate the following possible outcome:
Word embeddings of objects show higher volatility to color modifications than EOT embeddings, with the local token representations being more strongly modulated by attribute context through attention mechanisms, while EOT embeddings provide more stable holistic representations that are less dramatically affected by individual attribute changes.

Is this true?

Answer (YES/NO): YES